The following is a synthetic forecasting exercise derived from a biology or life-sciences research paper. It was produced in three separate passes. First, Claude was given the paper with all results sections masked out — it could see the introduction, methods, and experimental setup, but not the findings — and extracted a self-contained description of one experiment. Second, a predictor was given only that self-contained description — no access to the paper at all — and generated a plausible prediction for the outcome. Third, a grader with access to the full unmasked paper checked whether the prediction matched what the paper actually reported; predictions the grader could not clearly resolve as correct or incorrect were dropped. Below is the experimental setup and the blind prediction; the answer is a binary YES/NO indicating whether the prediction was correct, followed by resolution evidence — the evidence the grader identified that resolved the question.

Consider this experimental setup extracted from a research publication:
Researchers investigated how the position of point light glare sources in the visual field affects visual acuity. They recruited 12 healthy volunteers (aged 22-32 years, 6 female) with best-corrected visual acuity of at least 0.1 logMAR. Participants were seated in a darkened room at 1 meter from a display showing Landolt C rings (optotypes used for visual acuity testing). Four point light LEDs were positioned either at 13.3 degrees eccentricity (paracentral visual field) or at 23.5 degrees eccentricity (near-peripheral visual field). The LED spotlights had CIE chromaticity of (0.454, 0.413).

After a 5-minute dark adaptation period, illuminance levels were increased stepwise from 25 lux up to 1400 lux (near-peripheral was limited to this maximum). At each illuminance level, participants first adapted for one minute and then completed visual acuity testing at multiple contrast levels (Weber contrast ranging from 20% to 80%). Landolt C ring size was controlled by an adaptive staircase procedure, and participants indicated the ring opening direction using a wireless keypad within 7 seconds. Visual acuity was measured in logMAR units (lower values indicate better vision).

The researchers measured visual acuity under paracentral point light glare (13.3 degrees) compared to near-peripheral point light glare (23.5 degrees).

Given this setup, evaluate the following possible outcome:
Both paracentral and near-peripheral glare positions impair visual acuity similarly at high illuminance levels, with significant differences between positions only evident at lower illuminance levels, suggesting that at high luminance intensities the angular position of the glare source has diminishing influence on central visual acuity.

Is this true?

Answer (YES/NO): NO